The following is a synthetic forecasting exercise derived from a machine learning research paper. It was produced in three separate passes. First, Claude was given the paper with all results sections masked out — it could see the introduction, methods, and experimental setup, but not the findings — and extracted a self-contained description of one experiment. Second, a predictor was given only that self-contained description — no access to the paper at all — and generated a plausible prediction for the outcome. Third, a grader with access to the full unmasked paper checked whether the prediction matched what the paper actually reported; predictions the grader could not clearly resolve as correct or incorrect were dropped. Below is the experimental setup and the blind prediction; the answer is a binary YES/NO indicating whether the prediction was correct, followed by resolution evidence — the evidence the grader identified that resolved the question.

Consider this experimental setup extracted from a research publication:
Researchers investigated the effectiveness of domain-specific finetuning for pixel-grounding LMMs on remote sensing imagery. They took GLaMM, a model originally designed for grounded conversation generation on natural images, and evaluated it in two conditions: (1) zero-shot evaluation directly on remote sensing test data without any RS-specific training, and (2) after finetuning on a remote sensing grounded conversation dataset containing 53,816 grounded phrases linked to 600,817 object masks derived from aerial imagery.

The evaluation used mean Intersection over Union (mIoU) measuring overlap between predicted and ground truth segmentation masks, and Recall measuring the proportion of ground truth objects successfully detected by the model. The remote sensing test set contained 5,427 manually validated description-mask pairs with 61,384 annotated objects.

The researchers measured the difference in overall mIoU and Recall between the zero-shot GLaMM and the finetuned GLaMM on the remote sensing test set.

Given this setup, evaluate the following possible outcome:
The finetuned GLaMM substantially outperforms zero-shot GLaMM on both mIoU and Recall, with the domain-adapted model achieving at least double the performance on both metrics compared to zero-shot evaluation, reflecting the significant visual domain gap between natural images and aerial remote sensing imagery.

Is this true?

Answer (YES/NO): YES